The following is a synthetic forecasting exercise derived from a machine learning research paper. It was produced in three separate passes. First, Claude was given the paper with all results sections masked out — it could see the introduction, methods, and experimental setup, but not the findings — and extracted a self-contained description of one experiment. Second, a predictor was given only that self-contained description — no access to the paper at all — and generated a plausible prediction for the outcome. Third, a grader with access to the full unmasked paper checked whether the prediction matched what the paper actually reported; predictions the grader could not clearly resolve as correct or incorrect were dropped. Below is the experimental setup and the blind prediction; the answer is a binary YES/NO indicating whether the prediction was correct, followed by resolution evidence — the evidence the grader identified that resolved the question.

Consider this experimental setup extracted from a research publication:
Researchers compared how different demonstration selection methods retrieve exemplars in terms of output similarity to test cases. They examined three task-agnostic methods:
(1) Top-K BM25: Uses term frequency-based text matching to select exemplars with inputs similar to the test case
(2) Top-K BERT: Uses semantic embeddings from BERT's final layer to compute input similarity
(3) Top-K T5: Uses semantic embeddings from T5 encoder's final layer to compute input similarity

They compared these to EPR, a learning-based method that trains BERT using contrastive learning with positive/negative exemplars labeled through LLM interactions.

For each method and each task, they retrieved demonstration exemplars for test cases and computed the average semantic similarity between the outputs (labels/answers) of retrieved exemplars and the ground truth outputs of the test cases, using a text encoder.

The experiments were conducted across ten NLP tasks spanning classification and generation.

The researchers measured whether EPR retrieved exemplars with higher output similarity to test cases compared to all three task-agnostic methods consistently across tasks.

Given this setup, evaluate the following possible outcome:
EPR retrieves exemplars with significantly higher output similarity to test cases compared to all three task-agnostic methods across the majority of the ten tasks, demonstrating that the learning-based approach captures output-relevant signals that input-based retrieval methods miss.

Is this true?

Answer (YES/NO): YES